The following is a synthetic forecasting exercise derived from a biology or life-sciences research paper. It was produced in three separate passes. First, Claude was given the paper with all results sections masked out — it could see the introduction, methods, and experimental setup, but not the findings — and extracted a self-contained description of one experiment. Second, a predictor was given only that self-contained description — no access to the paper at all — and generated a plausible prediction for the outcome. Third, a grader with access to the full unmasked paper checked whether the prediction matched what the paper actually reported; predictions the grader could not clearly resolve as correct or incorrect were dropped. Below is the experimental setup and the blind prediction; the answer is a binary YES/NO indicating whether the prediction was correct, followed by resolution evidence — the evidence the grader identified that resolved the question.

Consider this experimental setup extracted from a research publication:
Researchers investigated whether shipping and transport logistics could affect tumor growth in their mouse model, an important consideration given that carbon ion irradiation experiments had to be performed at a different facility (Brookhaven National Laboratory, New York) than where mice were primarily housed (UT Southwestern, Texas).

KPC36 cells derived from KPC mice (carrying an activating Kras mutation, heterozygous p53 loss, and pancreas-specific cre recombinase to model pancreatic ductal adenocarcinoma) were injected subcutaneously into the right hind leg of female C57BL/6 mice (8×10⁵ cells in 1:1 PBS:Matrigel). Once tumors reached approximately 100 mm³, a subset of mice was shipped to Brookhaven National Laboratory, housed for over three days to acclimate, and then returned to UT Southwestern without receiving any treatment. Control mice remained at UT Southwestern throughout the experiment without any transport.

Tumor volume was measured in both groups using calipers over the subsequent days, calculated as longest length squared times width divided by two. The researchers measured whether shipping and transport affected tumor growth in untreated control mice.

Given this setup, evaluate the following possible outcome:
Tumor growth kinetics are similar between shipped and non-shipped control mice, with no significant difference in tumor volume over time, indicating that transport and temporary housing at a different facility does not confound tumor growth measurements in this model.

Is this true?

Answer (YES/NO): YES